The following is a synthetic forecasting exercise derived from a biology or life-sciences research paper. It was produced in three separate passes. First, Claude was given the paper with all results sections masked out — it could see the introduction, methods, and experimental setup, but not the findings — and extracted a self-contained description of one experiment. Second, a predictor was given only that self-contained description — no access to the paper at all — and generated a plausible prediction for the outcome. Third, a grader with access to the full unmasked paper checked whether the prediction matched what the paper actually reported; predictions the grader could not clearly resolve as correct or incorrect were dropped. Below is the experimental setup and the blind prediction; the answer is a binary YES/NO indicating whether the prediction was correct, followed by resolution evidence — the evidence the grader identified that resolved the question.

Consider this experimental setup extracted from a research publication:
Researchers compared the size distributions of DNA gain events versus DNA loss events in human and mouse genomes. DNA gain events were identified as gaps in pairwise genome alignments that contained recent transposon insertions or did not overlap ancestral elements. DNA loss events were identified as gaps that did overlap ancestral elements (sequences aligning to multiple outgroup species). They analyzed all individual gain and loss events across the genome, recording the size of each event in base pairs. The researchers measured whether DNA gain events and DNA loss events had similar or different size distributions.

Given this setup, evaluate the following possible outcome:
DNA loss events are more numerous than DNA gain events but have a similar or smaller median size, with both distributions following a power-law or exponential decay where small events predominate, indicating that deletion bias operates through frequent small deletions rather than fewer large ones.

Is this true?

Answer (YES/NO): NO